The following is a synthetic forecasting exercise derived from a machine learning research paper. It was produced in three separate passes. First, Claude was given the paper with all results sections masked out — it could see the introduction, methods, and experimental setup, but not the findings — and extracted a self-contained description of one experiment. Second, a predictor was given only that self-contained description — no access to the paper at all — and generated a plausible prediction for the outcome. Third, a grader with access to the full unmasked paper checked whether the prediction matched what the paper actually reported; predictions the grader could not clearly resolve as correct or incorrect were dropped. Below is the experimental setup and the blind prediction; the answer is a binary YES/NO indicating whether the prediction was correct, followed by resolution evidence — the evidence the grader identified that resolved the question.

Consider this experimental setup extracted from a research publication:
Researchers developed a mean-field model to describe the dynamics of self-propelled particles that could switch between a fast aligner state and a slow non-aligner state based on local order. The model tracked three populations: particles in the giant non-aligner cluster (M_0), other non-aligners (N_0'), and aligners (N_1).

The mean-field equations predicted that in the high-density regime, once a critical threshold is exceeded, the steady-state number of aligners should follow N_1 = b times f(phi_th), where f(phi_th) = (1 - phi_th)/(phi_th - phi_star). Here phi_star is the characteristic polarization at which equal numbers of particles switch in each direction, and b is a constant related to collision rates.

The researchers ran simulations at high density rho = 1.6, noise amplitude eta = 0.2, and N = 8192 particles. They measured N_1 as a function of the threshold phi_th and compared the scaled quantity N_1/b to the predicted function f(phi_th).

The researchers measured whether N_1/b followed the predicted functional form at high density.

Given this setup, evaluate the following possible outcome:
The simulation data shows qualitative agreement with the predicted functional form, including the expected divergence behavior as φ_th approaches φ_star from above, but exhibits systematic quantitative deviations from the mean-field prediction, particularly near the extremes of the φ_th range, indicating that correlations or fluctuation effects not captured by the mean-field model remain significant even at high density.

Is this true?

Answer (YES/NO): NO